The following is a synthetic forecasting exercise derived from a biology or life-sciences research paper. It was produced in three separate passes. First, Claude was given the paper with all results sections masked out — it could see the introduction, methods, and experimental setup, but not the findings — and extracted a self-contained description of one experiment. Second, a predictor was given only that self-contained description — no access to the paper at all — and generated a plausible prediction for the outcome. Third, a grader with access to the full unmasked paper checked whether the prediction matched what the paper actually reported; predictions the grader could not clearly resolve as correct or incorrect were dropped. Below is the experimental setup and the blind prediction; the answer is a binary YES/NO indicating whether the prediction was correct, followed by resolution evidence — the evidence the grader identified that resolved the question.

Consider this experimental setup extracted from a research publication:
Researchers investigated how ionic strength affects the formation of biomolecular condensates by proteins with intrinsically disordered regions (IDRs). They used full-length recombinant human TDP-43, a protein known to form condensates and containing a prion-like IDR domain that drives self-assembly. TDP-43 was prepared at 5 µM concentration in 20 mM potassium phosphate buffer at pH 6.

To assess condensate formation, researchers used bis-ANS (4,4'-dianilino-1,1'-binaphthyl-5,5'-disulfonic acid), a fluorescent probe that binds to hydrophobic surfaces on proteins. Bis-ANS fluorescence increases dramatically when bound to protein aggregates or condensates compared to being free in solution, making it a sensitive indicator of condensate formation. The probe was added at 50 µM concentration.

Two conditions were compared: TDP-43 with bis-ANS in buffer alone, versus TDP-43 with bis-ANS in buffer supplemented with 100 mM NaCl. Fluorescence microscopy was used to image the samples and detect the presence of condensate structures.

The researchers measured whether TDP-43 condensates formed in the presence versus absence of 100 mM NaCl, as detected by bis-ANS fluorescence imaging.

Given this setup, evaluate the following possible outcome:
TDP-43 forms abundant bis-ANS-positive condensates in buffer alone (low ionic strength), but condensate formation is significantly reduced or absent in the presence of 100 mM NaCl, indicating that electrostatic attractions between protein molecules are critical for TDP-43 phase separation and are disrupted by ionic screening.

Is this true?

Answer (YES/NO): YES